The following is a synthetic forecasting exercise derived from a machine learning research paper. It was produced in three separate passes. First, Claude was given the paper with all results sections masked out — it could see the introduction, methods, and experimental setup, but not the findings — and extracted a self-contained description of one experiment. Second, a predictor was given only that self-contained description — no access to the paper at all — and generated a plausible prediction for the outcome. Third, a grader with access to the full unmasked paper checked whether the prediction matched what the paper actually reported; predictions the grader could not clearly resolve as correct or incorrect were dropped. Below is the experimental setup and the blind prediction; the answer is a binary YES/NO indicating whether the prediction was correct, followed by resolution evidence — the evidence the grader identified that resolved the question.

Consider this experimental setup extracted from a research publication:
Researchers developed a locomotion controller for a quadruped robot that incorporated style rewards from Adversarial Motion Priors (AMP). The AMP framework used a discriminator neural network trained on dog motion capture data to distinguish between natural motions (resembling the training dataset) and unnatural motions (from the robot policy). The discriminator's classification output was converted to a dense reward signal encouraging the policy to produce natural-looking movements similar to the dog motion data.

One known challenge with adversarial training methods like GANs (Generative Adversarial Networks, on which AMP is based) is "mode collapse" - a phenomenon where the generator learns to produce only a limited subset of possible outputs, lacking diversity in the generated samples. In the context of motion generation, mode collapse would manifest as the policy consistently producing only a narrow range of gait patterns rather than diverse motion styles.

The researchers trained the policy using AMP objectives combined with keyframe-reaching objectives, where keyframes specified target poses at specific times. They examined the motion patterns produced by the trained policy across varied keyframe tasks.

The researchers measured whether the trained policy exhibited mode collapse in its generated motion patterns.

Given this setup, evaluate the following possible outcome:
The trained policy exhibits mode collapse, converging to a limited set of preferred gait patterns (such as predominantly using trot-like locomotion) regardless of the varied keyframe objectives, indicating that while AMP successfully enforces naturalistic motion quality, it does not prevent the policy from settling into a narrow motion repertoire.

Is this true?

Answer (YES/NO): NO